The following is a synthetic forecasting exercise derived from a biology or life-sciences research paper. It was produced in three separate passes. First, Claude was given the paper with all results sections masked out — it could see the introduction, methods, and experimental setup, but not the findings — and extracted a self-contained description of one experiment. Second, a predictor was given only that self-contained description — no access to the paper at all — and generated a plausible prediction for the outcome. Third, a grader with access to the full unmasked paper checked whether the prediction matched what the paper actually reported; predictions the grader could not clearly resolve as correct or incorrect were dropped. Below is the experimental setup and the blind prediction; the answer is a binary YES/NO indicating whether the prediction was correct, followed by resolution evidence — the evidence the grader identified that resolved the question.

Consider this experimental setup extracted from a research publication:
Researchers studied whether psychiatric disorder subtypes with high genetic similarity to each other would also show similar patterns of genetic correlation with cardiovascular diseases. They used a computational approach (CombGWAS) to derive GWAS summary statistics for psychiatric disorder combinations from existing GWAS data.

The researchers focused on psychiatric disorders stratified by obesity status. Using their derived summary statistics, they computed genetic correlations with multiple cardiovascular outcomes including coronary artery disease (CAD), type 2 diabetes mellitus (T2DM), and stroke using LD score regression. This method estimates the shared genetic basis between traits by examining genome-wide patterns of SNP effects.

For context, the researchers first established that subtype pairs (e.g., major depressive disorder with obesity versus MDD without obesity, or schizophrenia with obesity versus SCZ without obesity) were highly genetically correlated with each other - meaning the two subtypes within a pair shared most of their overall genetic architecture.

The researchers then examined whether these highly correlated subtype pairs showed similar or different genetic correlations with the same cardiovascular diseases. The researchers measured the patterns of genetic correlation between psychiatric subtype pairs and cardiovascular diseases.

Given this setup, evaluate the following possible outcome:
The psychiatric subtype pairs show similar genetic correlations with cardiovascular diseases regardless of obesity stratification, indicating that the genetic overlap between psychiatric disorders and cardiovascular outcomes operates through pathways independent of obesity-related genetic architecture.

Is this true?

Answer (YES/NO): NO